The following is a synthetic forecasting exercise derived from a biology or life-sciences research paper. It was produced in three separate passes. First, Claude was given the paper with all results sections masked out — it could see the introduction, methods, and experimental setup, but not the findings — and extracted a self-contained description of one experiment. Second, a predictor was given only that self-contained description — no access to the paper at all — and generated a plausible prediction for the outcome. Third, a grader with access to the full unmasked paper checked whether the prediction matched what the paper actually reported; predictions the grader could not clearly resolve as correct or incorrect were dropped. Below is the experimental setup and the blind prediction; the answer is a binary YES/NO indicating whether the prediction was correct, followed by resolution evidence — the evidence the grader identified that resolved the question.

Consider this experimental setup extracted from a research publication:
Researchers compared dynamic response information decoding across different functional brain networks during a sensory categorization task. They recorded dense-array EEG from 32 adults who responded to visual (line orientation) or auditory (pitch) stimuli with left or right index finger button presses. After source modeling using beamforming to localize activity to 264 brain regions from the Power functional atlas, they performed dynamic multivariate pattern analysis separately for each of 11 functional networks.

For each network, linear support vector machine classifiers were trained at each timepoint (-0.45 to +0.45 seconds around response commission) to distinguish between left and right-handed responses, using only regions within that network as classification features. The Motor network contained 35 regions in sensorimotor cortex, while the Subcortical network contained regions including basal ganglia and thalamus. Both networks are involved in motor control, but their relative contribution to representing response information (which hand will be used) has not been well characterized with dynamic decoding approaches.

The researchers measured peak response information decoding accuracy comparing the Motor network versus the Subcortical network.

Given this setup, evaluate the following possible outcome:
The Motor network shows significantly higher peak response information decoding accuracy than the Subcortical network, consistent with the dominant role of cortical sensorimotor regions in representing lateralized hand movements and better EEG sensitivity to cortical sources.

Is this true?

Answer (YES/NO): YES